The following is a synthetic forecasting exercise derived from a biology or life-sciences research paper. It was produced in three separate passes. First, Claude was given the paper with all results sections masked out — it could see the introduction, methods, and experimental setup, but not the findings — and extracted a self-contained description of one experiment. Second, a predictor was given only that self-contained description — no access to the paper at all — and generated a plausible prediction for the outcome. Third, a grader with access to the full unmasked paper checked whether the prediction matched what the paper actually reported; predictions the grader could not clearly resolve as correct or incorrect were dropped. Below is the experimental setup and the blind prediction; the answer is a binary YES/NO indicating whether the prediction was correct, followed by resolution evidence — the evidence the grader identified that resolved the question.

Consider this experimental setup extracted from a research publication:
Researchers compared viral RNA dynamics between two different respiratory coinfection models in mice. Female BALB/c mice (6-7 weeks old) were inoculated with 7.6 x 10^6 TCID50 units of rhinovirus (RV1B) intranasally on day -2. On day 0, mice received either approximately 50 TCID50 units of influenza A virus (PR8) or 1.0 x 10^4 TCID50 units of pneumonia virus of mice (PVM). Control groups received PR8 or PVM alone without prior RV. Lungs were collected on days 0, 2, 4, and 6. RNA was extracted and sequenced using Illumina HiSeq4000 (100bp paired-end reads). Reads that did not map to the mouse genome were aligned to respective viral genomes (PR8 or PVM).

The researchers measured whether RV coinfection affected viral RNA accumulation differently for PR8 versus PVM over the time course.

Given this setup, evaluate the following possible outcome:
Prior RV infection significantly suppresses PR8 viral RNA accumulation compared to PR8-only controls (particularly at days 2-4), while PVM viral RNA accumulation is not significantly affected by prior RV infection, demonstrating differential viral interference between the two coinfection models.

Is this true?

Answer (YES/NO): NO